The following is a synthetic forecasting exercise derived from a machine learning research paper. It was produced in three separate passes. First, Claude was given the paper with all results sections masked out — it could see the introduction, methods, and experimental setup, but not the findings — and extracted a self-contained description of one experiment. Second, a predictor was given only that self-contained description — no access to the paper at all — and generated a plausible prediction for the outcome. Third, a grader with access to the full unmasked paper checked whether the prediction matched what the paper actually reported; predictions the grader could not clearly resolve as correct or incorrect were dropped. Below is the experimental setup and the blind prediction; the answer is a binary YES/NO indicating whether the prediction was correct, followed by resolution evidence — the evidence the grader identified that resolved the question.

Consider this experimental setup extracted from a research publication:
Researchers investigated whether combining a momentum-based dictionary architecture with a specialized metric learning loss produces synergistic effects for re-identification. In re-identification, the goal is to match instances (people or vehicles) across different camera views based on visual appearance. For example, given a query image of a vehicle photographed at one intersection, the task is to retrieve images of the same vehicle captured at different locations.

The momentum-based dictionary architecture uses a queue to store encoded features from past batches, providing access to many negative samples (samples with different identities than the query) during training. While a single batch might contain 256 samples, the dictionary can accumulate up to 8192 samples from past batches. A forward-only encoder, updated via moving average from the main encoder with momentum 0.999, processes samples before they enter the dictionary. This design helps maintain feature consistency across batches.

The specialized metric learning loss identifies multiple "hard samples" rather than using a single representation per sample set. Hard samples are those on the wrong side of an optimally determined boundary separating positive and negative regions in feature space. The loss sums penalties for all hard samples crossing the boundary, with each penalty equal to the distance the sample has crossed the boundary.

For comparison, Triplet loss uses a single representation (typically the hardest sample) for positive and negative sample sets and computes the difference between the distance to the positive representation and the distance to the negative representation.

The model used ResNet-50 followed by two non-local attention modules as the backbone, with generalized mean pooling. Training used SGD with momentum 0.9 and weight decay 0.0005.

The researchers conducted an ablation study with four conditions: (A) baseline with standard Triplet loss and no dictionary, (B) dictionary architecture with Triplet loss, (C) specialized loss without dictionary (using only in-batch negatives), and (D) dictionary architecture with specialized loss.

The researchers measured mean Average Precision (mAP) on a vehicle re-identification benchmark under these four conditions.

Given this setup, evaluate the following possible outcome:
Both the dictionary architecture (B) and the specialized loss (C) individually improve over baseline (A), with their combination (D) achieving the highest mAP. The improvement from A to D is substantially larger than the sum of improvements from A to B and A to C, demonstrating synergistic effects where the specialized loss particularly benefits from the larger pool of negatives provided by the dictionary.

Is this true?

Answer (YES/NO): NO